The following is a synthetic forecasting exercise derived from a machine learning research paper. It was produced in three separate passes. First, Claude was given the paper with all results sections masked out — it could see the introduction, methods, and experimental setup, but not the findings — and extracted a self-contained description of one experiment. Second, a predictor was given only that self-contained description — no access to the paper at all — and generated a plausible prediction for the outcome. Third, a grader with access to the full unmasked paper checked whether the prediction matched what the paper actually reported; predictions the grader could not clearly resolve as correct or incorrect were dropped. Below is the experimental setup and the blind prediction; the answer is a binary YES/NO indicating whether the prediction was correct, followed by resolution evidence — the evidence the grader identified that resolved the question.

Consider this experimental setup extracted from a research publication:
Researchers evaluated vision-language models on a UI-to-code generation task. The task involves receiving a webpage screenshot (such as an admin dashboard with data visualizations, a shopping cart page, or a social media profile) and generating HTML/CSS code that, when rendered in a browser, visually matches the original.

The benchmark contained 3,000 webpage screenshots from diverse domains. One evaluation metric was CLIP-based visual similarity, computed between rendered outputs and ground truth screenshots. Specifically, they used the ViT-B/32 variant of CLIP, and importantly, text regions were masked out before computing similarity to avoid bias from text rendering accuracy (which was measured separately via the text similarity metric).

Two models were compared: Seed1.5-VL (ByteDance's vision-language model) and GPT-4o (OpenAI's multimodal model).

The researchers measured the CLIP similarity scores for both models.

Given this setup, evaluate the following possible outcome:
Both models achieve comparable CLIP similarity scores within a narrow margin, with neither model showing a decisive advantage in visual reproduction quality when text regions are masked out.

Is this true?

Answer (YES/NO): YES